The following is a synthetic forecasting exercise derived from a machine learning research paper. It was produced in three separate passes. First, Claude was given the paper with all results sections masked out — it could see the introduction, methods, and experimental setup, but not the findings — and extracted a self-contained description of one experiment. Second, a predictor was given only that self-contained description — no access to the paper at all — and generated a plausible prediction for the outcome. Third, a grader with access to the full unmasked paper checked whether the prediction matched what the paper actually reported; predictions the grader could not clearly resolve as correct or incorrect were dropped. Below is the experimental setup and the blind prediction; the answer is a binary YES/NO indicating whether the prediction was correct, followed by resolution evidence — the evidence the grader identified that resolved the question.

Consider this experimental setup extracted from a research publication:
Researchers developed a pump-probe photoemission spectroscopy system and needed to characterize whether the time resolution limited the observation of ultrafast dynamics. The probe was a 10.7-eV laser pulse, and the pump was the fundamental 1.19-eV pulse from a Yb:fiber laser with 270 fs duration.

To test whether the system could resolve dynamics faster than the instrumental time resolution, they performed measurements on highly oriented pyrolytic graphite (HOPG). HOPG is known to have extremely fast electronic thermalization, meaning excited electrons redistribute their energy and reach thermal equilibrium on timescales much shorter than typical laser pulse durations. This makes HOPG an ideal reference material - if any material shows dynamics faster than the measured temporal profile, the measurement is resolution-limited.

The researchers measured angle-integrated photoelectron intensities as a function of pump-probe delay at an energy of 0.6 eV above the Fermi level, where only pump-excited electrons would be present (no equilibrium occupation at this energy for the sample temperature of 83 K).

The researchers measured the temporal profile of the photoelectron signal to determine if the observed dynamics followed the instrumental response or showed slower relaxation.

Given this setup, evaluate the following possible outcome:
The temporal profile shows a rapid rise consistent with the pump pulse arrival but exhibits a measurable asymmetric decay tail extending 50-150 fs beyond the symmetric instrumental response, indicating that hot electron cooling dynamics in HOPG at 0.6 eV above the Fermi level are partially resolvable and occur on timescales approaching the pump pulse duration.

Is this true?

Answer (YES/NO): NO